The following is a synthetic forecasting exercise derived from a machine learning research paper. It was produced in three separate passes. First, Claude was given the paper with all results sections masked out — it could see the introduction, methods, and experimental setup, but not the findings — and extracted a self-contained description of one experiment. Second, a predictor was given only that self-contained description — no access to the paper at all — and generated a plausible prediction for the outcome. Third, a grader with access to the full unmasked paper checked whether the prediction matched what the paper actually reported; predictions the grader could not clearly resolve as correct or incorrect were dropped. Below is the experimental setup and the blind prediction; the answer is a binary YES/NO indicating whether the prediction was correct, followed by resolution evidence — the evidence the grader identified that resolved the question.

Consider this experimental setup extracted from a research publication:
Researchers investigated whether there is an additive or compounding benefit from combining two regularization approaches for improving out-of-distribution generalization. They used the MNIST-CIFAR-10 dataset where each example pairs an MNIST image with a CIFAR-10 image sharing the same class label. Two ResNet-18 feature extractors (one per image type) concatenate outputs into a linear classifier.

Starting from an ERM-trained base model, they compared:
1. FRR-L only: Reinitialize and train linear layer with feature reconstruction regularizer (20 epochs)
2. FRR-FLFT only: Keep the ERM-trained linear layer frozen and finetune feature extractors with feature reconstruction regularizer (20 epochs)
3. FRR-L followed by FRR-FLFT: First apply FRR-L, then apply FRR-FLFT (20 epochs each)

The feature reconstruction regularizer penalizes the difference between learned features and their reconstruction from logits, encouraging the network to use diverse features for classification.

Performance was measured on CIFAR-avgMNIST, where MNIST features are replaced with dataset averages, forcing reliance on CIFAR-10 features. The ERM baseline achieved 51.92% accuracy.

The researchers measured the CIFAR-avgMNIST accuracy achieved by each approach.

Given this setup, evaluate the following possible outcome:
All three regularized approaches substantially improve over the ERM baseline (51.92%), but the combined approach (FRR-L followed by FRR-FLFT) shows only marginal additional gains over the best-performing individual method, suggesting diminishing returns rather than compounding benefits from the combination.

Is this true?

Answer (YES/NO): NO